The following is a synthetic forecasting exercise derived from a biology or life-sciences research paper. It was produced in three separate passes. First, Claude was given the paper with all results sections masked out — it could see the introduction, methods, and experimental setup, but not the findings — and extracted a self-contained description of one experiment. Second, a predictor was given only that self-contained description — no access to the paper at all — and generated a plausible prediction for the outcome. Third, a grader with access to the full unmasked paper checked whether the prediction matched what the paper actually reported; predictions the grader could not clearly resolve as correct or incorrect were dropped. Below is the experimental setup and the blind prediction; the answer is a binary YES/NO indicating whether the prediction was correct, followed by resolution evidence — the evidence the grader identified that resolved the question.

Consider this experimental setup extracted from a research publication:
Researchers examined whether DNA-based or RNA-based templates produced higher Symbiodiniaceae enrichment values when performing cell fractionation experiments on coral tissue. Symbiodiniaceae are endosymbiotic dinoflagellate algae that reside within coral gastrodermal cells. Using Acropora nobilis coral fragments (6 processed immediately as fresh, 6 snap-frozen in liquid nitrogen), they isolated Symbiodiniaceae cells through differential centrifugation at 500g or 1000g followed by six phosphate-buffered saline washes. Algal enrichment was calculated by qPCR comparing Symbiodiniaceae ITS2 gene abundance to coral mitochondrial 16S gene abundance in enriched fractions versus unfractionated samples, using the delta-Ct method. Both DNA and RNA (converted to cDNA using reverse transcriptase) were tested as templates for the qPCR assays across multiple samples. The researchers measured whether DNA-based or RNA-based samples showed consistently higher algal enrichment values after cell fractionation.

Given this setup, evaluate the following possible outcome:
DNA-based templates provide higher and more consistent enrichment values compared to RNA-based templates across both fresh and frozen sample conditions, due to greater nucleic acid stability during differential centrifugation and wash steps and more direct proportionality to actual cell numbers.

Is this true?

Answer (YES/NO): NO